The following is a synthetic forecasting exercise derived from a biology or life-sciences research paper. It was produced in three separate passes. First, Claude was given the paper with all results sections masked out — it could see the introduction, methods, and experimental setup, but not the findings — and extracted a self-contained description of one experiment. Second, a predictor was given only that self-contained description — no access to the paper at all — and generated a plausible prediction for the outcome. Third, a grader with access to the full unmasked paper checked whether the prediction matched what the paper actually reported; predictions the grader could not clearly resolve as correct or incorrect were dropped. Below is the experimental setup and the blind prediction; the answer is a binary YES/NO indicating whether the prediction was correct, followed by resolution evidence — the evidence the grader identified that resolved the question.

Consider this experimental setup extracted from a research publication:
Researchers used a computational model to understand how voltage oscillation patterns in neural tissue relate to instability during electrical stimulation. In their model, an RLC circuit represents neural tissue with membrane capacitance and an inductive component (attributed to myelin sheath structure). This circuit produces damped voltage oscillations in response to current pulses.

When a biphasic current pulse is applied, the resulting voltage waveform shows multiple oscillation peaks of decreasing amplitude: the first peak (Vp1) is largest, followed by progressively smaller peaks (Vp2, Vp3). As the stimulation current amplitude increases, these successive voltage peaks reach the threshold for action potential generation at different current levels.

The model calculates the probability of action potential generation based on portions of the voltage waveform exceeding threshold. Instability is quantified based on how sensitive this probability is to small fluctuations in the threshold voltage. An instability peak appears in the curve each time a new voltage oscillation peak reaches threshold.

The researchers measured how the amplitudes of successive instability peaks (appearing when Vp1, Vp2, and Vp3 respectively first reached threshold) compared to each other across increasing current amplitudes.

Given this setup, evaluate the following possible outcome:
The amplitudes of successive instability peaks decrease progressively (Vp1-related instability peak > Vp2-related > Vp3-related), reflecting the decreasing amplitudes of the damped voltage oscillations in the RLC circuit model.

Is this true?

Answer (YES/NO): YES